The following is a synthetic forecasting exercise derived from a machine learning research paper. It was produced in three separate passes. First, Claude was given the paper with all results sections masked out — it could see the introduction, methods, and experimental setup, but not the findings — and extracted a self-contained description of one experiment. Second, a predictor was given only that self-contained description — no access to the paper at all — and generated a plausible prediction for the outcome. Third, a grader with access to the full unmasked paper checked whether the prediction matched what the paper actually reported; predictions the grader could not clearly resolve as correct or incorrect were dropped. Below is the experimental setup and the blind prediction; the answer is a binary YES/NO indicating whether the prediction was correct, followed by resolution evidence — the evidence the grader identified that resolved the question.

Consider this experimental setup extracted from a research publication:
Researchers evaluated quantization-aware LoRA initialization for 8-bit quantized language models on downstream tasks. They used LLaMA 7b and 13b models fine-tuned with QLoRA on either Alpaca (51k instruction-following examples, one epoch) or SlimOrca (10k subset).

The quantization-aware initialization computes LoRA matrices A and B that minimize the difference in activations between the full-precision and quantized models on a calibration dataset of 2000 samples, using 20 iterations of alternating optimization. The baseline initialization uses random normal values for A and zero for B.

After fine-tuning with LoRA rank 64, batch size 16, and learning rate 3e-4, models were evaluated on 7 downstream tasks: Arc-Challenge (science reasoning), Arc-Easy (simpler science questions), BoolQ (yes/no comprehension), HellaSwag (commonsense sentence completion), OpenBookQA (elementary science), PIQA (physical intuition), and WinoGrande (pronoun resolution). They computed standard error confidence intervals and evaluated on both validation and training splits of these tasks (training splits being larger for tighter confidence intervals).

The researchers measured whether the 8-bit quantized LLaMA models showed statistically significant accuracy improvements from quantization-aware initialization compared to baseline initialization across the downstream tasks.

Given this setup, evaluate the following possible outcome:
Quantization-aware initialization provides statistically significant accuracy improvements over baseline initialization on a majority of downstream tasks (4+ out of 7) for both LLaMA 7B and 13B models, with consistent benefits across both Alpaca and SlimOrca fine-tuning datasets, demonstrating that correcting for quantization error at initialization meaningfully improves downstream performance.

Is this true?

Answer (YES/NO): NO